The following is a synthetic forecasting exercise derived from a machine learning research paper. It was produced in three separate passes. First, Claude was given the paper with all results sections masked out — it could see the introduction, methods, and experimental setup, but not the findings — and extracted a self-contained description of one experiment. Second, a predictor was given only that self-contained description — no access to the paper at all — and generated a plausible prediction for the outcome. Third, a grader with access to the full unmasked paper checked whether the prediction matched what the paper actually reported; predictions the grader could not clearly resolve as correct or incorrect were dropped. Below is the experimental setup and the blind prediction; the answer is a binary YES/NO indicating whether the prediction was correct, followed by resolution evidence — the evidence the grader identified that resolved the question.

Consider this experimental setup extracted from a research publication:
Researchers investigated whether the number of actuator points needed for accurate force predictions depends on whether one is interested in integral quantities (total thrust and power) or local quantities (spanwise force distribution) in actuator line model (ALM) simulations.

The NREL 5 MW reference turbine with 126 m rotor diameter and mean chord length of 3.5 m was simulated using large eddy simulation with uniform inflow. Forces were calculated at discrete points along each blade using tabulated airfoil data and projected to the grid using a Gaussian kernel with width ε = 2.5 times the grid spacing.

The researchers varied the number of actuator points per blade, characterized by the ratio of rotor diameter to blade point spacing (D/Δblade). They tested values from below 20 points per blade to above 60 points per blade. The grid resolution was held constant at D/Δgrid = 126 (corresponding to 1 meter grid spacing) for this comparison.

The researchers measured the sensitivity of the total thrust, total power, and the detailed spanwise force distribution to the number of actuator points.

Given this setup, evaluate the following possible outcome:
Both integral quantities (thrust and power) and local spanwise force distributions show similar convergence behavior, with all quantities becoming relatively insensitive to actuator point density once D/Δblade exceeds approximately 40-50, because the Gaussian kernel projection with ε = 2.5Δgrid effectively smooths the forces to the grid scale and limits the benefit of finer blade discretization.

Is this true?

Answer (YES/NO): NO